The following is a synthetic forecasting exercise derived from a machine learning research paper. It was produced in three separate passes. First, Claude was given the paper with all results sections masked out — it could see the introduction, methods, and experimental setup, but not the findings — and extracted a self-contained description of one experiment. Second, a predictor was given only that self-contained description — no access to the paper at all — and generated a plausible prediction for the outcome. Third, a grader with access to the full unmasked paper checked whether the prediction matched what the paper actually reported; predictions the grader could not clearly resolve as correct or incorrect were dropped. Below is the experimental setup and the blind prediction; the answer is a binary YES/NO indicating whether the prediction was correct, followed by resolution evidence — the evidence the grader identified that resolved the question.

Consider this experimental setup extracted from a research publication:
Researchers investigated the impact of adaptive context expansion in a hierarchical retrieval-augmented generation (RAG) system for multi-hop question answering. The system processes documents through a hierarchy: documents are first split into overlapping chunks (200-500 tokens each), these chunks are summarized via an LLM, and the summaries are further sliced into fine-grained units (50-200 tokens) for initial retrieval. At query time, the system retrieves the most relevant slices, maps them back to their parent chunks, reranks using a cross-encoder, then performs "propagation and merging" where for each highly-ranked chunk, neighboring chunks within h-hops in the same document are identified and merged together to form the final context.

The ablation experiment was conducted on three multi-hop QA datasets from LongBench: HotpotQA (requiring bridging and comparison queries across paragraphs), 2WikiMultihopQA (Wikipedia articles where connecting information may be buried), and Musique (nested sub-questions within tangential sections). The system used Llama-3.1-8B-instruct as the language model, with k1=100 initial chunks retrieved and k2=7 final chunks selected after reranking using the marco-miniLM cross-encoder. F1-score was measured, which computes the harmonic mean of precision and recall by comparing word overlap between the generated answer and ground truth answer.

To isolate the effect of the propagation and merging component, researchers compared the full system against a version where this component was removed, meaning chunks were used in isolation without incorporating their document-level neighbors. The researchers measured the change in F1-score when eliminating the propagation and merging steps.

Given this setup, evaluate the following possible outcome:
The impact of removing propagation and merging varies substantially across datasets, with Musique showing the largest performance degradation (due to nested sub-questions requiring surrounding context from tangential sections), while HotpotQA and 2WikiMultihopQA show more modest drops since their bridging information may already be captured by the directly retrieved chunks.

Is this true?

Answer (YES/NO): YES